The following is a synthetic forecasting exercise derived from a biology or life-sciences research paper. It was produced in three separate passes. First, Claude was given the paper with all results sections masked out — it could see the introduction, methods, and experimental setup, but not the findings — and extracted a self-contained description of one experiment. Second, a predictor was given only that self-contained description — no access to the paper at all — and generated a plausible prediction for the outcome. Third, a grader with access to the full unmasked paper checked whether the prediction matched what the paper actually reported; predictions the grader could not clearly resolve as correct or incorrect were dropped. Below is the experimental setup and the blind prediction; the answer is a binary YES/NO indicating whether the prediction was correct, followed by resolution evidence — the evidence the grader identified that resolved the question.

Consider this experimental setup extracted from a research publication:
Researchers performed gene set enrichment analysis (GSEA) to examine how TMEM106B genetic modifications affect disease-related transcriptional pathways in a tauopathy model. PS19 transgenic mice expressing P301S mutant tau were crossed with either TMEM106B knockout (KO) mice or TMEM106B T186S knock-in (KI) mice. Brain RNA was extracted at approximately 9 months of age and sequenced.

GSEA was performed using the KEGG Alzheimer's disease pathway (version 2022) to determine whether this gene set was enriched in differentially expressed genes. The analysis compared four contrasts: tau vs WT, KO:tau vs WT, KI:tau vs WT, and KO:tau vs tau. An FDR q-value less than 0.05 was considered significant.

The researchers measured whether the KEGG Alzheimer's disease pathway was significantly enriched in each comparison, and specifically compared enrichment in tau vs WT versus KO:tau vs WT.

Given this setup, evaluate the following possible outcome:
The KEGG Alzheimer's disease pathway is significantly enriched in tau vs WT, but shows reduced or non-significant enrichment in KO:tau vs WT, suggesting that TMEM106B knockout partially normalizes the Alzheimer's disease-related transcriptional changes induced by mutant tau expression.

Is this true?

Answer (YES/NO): NO